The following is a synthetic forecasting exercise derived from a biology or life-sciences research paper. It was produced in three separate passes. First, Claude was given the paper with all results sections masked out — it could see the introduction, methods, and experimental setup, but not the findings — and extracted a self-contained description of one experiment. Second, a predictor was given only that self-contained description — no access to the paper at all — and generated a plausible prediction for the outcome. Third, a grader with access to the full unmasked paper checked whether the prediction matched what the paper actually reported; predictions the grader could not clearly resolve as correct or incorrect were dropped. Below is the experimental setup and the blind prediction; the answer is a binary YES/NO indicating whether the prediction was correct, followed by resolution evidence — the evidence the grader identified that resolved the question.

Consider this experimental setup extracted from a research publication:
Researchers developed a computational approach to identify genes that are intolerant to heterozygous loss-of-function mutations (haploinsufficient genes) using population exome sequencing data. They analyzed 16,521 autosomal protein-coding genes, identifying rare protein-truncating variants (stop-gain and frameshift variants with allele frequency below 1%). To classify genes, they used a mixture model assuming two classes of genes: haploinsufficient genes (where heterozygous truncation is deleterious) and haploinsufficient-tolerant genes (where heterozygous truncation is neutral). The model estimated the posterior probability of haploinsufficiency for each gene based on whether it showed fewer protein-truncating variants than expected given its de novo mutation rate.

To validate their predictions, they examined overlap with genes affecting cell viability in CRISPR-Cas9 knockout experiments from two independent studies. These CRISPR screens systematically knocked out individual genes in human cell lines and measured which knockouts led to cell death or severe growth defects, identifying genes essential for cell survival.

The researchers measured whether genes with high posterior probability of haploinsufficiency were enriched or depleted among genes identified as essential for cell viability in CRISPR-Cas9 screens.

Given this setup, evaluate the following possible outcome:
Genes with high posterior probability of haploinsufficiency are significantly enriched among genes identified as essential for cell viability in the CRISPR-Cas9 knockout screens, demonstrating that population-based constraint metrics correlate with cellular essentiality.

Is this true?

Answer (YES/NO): YES